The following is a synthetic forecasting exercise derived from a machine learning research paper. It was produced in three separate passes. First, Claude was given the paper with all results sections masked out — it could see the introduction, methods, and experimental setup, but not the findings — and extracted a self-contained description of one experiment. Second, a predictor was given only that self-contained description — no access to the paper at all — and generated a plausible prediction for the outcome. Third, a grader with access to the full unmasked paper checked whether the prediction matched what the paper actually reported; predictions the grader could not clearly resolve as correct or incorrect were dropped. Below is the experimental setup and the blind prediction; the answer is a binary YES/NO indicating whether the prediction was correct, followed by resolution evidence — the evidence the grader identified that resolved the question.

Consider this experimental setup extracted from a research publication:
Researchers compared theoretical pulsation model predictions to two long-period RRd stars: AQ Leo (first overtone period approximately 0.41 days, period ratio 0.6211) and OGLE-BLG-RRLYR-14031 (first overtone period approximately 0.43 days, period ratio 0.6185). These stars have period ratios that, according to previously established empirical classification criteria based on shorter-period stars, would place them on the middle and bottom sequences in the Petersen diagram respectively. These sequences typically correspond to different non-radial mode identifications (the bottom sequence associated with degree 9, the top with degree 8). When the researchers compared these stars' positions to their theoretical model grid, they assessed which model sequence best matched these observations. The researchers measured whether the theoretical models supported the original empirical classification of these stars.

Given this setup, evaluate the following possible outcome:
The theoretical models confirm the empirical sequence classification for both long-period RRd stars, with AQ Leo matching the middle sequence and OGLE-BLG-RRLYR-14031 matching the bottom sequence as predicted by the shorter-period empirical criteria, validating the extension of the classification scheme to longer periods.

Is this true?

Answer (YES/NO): NO